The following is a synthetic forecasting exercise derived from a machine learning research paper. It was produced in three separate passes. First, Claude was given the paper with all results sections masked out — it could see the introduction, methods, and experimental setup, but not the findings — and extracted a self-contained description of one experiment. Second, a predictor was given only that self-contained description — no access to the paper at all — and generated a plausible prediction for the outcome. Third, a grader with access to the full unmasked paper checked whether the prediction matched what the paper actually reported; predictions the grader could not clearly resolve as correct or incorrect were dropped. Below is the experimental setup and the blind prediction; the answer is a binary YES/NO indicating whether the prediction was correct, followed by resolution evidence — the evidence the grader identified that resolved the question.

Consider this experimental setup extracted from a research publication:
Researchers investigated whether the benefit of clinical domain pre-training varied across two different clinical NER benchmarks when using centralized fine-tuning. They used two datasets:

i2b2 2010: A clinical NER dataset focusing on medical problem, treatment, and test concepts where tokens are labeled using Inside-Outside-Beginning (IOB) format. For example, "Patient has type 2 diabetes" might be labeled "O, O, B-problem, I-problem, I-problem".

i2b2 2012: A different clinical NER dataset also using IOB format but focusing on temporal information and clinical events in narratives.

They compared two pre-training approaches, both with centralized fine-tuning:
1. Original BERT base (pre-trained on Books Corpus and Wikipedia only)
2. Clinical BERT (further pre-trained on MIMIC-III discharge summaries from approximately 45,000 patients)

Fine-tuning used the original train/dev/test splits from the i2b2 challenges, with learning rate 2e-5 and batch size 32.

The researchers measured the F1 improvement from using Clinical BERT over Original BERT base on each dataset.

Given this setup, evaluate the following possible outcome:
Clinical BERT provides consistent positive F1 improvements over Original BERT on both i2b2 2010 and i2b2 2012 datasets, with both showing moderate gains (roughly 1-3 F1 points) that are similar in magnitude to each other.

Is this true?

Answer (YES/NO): NO